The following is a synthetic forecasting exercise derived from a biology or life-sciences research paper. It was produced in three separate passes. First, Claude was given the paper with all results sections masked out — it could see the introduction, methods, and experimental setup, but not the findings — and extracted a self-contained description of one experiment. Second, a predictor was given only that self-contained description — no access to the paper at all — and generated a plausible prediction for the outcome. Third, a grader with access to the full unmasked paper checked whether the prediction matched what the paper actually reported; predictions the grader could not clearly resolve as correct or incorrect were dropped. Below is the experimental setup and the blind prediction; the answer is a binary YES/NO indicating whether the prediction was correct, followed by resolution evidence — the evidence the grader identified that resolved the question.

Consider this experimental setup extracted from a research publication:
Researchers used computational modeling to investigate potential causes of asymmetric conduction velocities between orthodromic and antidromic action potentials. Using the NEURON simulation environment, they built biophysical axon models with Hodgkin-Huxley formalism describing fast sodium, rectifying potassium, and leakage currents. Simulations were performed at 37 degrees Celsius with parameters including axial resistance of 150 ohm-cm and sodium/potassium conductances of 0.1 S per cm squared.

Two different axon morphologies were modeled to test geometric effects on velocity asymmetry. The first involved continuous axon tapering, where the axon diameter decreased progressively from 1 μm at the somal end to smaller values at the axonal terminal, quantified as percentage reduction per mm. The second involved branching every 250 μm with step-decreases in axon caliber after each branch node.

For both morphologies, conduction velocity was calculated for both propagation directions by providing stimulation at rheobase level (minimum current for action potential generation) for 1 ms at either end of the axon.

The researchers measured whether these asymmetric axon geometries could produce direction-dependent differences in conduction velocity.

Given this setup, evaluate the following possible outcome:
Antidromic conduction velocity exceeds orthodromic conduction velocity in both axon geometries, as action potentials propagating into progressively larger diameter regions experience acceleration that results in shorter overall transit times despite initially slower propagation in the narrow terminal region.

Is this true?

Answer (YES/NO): NO